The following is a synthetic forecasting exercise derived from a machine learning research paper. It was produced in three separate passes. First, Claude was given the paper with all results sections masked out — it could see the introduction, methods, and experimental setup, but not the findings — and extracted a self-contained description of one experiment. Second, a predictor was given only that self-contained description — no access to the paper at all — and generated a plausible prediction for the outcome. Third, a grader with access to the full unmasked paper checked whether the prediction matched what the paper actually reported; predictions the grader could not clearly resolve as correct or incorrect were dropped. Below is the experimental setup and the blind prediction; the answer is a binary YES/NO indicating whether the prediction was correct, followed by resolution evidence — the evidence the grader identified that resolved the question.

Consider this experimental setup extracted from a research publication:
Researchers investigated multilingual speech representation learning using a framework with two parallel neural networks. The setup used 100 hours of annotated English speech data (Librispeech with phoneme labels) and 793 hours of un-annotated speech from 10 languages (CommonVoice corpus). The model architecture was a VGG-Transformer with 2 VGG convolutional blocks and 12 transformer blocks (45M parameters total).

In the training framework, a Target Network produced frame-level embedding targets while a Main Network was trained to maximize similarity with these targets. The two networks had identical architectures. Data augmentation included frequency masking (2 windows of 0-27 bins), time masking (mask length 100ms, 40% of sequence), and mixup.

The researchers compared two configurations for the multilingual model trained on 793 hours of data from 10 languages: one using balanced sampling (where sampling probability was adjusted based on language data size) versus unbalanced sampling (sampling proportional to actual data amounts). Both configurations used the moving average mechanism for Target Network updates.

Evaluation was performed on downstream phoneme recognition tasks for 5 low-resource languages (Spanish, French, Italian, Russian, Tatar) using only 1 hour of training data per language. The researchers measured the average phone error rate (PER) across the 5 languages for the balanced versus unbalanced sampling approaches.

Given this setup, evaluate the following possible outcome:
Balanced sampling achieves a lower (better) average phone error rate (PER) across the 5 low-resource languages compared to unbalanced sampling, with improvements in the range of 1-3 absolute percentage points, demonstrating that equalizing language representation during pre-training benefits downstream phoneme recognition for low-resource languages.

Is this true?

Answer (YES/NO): NO